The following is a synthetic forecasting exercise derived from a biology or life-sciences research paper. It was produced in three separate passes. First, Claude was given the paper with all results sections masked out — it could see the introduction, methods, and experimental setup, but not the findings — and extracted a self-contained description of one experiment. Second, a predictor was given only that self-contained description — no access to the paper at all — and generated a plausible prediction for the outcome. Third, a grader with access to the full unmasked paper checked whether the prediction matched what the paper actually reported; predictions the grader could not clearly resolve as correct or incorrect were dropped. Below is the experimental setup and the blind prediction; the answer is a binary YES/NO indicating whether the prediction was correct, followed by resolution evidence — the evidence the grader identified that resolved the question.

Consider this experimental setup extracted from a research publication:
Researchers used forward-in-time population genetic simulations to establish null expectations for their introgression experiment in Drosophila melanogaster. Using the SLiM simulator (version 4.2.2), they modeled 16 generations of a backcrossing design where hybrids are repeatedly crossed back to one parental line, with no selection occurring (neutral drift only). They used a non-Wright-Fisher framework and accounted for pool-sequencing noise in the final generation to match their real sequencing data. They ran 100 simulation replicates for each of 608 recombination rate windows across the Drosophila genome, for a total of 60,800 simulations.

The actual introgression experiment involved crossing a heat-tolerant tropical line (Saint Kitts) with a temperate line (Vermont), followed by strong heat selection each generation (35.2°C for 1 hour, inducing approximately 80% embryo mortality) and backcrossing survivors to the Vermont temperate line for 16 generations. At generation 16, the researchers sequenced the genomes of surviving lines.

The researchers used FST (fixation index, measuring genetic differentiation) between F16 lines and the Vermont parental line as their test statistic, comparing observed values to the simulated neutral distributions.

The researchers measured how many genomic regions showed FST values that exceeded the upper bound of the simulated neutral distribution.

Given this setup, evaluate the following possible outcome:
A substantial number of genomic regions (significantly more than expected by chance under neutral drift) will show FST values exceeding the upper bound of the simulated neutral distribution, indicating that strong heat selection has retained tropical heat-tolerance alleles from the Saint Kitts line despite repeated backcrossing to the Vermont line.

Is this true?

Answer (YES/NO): YES